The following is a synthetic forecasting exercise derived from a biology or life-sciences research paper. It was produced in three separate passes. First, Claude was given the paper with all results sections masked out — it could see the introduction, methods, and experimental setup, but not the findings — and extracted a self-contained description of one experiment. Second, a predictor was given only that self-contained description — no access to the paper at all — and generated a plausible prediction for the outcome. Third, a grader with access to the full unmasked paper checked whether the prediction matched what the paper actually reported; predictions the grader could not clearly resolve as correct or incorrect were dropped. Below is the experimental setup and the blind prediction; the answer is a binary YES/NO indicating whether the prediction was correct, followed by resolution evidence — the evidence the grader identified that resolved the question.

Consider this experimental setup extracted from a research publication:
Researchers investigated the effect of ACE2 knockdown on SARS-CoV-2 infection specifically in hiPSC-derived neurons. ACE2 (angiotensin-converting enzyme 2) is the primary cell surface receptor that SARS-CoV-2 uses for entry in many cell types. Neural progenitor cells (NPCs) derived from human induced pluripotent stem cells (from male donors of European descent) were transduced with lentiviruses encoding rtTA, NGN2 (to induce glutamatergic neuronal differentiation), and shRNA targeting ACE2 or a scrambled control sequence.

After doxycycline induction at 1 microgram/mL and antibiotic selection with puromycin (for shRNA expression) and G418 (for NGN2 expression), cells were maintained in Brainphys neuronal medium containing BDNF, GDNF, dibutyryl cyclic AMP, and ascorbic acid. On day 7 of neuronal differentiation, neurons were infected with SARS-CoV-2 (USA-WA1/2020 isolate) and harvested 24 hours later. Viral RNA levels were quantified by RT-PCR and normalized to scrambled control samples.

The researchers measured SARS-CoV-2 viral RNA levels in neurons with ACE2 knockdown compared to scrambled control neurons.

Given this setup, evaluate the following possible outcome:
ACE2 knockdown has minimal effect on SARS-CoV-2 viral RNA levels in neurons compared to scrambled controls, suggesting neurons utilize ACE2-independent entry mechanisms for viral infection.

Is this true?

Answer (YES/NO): NO